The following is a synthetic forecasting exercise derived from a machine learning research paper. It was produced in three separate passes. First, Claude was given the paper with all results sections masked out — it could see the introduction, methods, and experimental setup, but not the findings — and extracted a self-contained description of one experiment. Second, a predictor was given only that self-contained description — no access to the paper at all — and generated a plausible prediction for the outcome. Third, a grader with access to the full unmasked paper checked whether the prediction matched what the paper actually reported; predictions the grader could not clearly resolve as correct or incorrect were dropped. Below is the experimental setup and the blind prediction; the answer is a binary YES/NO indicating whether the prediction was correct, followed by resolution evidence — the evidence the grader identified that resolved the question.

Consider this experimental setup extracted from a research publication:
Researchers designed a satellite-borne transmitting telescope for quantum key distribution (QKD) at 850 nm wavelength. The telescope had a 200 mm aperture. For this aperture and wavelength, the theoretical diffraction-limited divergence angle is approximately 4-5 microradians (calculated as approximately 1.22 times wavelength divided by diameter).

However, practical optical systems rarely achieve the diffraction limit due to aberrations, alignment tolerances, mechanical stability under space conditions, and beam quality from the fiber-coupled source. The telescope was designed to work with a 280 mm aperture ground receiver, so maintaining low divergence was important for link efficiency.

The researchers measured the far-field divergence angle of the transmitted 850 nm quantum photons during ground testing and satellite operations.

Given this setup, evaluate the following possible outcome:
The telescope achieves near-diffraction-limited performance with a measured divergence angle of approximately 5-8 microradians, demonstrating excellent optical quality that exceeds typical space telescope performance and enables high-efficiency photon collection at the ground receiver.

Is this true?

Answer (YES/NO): NO